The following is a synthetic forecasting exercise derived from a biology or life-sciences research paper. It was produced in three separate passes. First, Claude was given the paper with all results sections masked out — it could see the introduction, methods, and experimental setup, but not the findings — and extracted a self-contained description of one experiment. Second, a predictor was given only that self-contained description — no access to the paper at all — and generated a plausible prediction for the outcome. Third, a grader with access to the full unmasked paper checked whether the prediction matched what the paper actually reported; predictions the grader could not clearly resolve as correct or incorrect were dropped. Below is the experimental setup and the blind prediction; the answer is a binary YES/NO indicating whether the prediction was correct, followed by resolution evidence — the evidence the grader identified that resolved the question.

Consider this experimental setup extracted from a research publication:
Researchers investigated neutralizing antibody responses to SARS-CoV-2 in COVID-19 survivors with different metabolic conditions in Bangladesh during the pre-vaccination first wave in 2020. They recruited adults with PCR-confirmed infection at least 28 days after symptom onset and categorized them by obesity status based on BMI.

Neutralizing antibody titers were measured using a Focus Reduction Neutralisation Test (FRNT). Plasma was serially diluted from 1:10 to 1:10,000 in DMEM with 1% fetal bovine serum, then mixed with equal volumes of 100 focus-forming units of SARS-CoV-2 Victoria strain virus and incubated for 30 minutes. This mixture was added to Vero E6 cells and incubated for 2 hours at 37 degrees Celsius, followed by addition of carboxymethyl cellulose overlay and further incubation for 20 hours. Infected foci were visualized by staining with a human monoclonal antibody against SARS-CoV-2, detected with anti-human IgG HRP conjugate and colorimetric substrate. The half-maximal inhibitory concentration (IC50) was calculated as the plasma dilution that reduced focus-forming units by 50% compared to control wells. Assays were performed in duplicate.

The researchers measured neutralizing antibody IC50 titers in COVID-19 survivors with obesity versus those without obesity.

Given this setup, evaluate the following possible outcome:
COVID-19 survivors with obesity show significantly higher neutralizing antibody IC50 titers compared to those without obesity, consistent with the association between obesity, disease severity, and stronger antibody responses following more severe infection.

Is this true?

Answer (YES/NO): NO